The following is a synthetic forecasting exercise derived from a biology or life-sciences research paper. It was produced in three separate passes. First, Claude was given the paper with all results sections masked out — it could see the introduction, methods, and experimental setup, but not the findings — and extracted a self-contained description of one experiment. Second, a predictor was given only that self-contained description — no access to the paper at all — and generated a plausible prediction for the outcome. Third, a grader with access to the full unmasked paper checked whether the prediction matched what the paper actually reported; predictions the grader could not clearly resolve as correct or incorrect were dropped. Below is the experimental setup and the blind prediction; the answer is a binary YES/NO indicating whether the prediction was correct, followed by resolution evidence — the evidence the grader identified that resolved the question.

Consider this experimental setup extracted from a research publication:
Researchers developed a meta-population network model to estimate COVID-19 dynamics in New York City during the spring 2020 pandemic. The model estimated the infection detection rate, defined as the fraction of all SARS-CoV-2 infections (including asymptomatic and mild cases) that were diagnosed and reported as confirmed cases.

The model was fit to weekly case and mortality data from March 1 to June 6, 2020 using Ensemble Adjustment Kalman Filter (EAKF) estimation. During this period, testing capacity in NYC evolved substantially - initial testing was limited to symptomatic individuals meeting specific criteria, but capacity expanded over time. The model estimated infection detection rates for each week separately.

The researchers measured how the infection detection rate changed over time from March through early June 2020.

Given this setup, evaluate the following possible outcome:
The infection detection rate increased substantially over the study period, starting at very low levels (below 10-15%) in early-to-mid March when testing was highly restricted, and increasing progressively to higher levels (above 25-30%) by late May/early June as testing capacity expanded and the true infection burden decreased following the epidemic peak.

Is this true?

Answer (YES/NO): NO